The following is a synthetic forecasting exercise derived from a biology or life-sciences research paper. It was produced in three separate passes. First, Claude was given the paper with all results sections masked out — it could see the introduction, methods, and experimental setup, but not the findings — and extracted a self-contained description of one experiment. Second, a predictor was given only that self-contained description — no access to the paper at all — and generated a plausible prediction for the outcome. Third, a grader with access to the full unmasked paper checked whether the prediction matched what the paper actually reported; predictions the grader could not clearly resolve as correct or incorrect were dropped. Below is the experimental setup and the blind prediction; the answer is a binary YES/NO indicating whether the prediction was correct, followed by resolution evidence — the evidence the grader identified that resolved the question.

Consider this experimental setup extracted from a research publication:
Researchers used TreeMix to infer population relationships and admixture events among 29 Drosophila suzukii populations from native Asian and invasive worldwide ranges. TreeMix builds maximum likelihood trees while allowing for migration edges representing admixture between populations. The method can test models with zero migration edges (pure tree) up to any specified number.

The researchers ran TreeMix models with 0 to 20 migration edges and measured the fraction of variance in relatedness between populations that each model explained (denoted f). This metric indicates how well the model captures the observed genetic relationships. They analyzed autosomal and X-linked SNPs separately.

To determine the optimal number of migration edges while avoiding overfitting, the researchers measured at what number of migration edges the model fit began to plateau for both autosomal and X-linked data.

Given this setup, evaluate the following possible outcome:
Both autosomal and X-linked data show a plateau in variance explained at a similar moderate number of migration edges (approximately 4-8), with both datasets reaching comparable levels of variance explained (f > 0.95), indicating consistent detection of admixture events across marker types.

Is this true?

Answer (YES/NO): NO